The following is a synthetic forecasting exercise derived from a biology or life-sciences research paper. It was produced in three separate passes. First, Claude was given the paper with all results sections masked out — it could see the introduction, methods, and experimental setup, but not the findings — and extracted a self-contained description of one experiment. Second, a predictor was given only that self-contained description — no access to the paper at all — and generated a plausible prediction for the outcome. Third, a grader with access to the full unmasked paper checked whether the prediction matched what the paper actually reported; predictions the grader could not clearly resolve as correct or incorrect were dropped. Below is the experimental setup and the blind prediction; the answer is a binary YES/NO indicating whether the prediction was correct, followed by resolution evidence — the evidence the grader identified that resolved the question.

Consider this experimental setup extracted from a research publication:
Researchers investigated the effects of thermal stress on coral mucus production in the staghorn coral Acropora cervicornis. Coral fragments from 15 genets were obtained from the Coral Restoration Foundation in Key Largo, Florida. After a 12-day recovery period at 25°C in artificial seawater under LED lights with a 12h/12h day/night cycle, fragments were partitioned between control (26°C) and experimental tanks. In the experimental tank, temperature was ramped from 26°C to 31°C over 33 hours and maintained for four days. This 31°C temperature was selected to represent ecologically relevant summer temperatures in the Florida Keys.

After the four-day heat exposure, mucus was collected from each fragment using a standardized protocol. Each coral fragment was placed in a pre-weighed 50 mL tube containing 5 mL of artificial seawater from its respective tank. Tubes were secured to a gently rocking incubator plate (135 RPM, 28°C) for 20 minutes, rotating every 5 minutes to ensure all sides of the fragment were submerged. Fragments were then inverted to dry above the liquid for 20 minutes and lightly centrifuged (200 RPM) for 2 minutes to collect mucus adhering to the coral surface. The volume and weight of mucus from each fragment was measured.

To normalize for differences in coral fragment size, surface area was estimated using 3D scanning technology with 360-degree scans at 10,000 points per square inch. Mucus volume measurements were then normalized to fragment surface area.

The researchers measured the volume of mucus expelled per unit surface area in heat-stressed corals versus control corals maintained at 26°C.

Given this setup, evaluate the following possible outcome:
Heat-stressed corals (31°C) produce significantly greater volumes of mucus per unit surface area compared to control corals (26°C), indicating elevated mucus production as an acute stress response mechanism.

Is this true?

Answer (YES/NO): NO